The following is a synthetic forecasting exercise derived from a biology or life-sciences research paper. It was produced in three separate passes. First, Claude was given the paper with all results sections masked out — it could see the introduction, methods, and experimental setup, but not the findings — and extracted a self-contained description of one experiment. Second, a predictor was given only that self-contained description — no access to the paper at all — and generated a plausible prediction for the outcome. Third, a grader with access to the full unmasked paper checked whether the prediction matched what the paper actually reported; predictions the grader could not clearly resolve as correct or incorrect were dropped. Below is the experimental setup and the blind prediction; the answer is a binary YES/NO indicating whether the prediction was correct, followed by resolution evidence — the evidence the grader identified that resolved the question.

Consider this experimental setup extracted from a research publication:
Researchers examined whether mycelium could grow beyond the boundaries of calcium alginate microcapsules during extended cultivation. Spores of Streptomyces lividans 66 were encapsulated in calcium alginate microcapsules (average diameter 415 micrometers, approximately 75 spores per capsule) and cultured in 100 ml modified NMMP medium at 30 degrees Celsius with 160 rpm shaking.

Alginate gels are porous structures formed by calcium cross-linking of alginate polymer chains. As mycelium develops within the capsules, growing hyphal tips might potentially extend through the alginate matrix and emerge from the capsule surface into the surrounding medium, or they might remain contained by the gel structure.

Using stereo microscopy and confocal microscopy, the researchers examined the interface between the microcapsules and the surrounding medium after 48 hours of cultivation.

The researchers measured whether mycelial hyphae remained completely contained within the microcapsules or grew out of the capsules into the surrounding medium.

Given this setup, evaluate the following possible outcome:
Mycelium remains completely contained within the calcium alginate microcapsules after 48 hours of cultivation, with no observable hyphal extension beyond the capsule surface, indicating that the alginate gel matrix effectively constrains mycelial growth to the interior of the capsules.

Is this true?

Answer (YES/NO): NO